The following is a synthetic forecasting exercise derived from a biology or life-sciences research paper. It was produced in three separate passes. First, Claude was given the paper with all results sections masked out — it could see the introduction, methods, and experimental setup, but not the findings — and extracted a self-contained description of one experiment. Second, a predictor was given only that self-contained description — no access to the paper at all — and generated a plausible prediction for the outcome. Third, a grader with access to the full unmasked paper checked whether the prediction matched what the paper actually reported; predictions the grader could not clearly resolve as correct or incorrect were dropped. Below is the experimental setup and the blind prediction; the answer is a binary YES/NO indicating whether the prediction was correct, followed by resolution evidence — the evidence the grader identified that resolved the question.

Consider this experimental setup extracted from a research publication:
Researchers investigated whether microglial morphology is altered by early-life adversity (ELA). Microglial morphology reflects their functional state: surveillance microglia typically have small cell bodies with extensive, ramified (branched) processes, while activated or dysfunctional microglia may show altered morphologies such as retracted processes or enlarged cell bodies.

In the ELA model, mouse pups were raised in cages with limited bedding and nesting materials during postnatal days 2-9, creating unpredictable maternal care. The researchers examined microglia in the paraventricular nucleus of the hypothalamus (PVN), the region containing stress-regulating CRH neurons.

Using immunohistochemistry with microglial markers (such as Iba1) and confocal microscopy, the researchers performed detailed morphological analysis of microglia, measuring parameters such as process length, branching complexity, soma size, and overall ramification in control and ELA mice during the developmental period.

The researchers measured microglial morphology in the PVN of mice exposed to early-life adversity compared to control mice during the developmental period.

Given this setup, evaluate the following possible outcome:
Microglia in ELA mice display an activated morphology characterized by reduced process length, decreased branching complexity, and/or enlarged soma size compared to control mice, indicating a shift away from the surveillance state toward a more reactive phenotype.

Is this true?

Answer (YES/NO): NO